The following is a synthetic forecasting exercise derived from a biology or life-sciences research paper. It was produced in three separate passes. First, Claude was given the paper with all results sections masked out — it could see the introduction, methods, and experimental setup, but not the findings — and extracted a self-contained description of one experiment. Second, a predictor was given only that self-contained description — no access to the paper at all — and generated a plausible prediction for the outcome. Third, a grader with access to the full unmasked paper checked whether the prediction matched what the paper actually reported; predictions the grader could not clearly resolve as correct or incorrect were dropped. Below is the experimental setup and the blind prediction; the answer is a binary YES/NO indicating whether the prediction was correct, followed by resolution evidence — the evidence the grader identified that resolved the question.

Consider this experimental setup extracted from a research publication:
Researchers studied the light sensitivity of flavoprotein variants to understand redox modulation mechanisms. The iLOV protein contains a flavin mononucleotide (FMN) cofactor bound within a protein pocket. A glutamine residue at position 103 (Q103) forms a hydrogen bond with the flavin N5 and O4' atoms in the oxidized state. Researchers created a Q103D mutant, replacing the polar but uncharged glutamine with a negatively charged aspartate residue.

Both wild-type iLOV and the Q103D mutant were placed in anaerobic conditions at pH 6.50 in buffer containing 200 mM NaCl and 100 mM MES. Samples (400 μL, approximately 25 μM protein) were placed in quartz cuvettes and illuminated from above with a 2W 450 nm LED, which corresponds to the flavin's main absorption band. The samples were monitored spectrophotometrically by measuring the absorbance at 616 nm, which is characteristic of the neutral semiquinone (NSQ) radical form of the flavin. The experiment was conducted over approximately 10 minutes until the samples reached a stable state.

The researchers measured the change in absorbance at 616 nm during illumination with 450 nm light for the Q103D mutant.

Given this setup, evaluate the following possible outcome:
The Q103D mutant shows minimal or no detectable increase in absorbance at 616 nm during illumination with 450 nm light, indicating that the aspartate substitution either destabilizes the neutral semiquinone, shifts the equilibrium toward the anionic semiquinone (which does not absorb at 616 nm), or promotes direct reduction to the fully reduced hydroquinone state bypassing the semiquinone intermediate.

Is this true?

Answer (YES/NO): NO